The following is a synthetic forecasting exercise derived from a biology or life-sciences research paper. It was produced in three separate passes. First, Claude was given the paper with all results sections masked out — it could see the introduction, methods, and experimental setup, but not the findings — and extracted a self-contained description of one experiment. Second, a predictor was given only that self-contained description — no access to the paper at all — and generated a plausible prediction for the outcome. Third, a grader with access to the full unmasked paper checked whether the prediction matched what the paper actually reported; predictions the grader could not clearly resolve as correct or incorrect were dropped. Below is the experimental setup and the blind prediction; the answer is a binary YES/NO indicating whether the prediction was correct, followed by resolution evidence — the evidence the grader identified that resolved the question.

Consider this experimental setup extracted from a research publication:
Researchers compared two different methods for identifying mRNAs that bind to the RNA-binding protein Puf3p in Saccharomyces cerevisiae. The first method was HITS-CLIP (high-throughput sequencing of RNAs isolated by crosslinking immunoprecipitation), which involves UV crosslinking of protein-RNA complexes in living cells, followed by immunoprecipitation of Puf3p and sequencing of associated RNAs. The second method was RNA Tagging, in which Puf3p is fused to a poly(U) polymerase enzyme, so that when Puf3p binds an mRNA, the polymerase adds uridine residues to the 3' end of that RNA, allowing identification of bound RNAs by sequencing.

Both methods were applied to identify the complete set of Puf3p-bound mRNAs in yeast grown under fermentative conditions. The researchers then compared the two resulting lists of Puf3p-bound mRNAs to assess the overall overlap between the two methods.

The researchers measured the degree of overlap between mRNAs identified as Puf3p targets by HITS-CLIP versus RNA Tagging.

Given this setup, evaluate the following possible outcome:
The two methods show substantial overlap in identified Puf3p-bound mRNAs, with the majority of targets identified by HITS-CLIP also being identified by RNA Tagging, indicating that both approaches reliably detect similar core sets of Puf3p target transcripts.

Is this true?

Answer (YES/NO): NO